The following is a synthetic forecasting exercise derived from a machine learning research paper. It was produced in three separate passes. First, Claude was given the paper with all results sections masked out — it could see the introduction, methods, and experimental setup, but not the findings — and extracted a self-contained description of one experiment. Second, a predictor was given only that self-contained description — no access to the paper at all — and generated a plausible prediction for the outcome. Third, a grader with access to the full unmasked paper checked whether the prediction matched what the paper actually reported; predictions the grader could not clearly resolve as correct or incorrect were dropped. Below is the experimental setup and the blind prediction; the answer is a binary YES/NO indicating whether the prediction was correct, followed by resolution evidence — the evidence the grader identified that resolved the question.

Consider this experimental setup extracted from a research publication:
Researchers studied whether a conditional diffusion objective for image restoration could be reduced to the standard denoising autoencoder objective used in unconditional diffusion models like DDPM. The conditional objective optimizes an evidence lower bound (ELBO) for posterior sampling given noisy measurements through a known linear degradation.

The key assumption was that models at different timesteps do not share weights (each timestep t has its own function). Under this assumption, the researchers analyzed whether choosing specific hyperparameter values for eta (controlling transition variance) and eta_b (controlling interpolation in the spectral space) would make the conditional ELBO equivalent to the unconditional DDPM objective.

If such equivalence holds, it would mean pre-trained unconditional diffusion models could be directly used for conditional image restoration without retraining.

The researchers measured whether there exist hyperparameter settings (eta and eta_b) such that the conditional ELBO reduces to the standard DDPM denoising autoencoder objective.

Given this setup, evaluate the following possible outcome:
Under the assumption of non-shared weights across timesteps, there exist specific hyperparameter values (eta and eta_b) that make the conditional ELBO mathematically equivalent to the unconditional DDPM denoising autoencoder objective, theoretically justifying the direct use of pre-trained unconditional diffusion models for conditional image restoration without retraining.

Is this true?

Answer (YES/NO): YES